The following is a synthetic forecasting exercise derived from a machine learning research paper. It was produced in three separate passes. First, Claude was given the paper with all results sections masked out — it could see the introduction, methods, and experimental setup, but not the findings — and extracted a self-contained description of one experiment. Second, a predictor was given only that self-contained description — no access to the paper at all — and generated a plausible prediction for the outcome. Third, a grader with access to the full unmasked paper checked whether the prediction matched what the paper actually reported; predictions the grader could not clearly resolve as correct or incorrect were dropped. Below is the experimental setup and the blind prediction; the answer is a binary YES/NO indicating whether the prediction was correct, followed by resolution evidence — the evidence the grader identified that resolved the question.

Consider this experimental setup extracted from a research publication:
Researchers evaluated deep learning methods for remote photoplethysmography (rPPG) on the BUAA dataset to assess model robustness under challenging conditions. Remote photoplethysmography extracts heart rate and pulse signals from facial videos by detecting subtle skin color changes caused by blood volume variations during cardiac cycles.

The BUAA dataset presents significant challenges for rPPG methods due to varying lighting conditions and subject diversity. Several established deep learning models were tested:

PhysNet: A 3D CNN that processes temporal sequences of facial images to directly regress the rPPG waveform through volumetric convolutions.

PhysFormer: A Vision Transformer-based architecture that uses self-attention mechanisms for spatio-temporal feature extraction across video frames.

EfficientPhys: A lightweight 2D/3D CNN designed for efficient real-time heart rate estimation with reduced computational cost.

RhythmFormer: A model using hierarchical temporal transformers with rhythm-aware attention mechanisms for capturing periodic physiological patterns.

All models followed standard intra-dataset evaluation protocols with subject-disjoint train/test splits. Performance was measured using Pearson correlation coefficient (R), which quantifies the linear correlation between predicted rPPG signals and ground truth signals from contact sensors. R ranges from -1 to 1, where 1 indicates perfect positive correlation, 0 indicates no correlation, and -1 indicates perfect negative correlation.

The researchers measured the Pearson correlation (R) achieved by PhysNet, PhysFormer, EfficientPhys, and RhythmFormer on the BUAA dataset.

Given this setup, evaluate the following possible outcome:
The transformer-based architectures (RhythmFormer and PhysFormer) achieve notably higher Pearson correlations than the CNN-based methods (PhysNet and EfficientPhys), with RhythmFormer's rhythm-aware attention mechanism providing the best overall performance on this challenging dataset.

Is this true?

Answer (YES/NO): NO